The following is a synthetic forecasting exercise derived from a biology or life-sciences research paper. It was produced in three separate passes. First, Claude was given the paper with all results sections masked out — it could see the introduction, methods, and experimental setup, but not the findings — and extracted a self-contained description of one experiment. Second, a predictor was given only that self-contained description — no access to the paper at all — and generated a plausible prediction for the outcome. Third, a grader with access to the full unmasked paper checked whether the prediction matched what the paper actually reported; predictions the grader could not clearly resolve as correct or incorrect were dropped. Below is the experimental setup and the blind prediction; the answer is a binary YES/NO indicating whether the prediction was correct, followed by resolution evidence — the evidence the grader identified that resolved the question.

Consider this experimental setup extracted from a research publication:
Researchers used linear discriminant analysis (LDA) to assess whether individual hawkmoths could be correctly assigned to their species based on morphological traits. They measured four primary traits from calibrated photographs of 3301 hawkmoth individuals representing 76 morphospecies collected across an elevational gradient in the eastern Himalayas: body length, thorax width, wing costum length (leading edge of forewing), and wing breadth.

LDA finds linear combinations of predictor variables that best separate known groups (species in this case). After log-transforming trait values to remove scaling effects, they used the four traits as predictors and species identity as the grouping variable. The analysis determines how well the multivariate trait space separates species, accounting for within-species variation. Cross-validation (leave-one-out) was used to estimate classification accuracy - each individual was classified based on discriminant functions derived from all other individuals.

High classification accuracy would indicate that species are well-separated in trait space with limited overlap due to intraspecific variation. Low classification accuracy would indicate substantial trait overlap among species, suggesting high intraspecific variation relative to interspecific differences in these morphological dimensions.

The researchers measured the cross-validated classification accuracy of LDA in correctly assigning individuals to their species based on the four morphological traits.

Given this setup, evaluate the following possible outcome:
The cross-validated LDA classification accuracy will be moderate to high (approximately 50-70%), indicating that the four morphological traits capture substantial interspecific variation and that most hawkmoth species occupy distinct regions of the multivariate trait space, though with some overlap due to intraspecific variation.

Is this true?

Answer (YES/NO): YES